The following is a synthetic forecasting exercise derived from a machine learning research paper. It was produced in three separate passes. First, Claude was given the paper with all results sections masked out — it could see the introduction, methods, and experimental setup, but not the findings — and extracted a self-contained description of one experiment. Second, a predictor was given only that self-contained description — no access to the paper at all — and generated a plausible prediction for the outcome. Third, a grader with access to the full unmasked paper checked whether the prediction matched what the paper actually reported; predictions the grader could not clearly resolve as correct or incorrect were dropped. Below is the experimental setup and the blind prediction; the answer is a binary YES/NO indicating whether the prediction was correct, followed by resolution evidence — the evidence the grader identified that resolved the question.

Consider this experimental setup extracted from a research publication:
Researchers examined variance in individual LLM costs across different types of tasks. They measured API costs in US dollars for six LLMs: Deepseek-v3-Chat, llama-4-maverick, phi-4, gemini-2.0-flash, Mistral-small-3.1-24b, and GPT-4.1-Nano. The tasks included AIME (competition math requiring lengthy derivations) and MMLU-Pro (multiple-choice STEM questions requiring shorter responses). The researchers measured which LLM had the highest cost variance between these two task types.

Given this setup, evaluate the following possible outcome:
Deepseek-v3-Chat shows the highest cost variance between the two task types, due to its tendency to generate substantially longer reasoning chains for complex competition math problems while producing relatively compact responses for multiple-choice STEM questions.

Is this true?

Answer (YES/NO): NO